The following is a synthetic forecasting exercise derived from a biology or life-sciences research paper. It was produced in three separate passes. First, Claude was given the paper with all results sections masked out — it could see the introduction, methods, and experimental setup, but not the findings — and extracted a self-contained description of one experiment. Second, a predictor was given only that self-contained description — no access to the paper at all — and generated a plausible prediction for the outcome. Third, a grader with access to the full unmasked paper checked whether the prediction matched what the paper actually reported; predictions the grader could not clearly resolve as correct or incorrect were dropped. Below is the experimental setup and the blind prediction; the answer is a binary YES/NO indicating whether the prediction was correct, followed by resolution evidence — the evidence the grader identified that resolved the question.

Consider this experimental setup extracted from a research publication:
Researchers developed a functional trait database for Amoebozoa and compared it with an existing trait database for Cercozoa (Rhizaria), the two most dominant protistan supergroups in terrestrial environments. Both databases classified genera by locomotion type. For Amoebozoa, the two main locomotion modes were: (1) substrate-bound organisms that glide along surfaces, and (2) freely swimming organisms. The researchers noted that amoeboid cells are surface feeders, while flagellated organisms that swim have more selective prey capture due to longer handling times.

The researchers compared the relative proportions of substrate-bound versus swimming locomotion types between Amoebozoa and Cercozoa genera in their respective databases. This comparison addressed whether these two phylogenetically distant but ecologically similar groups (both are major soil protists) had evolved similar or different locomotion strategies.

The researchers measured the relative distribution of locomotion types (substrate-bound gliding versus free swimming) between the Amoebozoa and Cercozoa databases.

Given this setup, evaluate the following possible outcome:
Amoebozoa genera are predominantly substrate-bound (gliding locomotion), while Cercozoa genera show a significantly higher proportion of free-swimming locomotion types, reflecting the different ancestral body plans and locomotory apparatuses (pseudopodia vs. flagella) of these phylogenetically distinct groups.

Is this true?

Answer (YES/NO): NO